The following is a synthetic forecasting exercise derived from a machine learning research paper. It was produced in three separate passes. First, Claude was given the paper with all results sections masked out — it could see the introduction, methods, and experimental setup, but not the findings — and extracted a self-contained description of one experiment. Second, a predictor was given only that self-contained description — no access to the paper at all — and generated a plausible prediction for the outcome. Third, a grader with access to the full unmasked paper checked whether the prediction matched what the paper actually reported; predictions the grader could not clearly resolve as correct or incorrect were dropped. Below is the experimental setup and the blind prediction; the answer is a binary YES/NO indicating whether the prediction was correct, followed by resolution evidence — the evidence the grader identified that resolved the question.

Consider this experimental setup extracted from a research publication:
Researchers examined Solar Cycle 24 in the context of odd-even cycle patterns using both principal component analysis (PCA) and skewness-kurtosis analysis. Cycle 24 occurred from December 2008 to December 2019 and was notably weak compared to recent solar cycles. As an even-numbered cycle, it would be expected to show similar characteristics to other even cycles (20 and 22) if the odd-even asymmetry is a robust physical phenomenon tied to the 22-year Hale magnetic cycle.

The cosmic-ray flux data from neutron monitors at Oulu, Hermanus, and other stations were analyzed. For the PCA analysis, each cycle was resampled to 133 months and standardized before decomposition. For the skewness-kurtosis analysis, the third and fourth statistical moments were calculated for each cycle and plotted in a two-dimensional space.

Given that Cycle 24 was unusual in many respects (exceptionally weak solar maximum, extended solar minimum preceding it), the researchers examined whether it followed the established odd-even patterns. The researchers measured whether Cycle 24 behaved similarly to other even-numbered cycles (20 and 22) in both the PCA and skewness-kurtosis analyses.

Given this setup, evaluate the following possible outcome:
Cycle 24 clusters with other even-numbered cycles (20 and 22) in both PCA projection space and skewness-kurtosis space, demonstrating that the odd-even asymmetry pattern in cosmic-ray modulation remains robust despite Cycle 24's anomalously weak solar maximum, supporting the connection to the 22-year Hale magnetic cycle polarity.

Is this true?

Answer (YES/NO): NO